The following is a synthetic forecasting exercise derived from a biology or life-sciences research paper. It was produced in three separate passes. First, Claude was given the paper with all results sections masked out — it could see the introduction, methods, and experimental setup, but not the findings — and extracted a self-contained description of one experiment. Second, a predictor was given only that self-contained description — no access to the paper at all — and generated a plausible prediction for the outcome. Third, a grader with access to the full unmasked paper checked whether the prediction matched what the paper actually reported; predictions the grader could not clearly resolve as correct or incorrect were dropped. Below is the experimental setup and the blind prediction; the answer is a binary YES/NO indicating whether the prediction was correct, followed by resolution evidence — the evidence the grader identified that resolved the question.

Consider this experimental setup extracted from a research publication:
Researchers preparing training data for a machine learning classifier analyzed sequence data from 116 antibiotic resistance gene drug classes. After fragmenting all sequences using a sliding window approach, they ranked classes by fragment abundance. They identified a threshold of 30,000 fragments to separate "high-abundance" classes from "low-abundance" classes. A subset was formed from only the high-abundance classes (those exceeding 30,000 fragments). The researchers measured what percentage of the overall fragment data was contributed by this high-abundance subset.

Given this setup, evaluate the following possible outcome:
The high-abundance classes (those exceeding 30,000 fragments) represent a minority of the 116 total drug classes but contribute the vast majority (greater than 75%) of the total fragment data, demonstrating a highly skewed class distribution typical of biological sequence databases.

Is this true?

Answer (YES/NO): YES